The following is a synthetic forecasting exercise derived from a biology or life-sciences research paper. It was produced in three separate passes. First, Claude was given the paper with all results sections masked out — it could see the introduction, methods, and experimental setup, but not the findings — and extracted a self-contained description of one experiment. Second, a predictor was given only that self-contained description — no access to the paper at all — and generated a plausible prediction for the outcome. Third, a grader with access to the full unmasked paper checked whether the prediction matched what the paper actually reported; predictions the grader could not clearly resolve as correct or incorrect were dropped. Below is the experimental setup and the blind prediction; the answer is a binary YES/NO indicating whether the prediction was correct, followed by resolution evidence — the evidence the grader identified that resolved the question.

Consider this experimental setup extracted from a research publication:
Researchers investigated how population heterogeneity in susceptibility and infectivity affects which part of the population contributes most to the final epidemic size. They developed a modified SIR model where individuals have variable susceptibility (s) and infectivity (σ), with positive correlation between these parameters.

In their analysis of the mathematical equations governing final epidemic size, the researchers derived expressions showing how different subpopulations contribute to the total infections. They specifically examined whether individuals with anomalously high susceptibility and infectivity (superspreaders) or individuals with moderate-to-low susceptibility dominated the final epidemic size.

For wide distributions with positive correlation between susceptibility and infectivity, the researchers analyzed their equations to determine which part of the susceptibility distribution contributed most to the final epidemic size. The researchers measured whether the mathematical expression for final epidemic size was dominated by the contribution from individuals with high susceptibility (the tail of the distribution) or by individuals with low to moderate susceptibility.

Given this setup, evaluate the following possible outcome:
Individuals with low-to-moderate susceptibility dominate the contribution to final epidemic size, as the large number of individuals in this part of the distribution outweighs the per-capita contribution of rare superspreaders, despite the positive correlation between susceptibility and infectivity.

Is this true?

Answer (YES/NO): YES